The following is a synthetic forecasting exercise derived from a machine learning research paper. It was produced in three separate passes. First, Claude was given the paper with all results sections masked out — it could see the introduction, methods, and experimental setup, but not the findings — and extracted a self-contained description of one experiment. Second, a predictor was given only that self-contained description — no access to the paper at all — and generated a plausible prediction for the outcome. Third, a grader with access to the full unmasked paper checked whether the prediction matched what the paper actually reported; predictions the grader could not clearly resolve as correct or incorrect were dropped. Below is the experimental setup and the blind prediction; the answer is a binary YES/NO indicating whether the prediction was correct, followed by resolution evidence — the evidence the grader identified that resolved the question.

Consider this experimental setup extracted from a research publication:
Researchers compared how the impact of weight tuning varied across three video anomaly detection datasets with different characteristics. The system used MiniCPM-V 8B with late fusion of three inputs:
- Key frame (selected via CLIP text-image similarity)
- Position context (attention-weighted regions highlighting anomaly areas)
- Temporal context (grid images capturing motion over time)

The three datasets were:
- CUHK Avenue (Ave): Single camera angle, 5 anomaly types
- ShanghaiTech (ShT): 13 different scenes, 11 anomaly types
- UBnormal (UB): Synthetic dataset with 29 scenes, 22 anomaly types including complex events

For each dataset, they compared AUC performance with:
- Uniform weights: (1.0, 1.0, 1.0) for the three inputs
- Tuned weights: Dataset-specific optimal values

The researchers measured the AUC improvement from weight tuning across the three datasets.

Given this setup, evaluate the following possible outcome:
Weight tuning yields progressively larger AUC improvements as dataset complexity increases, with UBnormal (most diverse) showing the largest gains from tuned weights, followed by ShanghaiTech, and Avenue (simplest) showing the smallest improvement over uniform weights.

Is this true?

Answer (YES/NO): NO